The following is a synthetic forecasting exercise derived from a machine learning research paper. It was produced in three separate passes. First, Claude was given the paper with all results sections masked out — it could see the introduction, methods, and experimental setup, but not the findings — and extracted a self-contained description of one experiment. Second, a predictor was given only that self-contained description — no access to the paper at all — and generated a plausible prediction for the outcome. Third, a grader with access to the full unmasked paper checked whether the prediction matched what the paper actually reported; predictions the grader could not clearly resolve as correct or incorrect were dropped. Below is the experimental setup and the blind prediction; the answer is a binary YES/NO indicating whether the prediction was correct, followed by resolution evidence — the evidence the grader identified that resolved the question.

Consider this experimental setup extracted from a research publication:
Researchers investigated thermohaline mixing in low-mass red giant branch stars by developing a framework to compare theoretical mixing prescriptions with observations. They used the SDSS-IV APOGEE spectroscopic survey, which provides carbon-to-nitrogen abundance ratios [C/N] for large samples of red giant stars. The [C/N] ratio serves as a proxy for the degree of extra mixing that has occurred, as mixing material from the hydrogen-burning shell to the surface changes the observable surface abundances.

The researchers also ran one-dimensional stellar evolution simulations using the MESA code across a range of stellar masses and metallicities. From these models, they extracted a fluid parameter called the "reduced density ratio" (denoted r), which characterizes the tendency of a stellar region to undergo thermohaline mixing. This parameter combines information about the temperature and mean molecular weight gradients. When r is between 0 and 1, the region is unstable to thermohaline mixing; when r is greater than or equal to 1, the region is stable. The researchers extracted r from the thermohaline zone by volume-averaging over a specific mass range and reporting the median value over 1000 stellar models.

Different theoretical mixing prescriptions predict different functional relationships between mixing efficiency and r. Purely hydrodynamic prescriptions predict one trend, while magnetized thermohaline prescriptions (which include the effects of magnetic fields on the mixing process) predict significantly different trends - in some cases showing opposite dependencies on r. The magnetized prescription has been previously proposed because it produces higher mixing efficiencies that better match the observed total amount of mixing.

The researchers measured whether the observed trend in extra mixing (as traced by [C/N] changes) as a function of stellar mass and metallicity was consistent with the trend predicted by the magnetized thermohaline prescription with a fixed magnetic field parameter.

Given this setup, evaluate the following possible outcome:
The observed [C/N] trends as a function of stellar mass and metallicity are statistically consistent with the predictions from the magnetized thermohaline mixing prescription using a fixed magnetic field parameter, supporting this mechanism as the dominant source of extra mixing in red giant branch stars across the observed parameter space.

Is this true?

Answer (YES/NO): NO